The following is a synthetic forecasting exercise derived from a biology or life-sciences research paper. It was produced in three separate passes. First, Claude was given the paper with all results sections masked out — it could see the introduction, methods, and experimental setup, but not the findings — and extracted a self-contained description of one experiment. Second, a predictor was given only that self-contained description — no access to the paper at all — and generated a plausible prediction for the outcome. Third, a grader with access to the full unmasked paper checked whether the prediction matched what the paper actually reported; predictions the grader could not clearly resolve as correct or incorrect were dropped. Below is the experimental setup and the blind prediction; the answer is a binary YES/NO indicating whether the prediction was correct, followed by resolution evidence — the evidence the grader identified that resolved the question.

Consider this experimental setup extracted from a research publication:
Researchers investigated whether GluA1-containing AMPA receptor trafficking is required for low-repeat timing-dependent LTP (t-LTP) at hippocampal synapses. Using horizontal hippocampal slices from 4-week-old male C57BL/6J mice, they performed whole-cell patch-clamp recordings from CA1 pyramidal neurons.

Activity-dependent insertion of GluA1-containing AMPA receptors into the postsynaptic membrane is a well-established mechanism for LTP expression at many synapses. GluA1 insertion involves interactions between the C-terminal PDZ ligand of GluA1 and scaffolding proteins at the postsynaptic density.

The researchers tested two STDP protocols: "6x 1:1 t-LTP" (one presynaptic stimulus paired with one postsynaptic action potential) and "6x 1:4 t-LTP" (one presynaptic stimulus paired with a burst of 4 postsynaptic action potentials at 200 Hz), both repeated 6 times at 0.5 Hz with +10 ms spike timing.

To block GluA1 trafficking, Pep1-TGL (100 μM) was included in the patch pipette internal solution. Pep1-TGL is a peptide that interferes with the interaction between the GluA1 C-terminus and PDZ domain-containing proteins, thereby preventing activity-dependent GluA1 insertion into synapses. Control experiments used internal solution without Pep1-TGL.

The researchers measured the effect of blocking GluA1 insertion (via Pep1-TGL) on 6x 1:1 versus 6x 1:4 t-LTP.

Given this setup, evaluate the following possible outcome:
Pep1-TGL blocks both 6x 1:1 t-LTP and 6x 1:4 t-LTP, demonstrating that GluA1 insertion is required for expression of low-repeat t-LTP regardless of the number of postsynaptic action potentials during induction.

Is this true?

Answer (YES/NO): NO